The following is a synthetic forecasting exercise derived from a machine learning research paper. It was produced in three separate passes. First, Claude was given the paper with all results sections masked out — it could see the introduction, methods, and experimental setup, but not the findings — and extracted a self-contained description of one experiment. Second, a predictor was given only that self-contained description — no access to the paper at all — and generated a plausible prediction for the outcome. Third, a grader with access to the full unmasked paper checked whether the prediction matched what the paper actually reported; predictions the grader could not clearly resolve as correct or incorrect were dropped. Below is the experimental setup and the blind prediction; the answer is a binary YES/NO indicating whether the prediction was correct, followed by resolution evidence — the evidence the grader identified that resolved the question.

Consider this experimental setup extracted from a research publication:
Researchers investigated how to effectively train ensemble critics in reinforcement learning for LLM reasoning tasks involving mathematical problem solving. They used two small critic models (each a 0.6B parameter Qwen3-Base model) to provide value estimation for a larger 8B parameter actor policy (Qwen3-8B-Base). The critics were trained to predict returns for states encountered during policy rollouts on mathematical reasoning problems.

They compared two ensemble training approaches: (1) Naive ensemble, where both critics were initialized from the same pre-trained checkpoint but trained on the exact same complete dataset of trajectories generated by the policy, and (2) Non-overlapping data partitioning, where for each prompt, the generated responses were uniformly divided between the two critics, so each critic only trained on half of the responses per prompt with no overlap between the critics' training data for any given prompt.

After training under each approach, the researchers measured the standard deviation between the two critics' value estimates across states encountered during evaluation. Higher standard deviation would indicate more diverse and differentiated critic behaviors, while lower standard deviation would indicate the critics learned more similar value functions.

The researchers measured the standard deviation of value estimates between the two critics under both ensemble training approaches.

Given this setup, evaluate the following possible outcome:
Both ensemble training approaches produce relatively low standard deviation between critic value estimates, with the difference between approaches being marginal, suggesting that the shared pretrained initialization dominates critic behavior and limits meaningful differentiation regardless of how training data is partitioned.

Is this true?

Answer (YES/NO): NO